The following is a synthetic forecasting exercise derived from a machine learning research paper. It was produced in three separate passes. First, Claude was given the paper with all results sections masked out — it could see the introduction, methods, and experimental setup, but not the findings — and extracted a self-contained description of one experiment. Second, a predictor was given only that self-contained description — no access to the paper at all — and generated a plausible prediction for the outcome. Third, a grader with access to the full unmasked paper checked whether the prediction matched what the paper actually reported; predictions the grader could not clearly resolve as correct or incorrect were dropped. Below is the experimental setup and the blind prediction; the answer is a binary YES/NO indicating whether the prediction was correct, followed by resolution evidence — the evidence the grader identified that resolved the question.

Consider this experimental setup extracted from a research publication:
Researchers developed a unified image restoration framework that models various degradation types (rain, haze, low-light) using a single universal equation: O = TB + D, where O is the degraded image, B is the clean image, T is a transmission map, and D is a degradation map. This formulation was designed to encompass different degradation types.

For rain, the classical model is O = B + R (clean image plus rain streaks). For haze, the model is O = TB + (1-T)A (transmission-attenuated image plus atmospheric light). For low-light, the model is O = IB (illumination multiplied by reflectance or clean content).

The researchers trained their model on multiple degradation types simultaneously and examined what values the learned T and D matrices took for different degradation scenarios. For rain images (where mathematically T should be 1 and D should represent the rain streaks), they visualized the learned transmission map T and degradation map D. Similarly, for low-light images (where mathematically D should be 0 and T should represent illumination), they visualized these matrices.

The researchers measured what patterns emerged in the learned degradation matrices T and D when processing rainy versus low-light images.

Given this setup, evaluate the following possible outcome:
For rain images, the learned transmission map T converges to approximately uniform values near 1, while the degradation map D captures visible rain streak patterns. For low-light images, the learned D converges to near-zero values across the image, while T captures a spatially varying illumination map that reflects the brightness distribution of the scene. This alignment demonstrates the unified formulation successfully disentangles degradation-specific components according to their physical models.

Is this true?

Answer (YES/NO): YES